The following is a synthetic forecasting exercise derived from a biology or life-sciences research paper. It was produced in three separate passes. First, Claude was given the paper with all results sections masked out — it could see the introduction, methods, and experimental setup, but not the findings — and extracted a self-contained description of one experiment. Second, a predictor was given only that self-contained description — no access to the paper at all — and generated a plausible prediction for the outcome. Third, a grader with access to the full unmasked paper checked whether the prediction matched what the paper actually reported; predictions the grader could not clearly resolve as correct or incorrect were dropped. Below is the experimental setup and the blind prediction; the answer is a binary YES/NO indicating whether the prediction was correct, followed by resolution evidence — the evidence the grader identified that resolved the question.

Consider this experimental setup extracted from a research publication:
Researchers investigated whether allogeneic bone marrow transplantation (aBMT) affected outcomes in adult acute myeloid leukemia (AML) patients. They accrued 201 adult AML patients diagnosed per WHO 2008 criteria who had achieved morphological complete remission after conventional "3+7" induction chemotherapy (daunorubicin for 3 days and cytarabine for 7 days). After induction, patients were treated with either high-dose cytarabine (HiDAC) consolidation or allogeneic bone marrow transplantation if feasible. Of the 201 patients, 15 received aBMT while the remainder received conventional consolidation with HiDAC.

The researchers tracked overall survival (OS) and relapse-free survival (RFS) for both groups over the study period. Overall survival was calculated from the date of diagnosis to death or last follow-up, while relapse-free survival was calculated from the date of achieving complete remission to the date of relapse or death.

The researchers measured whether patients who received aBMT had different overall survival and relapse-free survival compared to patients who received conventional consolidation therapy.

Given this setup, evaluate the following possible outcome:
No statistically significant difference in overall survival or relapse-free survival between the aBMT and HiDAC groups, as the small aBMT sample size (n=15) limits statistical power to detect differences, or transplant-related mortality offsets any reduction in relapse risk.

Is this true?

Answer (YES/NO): YES